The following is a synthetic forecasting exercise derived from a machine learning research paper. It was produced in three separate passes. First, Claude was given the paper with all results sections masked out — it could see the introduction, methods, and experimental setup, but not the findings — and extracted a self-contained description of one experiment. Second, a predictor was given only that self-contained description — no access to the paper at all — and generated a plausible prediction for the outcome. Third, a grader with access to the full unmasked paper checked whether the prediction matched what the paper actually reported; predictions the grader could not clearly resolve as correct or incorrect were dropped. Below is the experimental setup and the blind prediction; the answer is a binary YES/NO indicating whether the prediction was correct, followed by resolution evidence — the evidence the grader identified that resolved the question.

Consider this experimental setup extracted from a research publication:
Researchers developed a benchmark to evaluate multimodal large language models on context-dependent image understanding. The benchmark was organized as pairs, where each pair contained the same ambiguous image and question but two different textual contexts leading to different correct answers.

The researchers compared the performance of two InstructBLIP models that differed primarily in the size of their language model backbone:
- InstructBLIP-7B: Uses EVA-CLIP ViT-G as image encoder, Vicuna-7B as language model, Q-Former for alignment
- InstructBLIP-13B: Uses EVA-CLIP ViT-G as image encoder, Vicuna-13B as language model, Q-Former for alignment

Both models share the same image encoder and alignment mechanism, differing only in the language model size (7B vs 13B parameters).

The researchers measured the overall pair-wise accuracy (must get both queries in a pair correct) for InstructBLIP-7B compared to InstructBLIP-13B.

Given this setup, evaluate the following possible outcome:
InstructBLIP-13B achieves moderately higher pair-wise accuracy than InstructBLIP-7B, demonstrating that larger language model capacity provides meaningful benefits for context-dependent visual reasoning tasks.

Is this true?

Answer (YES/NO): NO